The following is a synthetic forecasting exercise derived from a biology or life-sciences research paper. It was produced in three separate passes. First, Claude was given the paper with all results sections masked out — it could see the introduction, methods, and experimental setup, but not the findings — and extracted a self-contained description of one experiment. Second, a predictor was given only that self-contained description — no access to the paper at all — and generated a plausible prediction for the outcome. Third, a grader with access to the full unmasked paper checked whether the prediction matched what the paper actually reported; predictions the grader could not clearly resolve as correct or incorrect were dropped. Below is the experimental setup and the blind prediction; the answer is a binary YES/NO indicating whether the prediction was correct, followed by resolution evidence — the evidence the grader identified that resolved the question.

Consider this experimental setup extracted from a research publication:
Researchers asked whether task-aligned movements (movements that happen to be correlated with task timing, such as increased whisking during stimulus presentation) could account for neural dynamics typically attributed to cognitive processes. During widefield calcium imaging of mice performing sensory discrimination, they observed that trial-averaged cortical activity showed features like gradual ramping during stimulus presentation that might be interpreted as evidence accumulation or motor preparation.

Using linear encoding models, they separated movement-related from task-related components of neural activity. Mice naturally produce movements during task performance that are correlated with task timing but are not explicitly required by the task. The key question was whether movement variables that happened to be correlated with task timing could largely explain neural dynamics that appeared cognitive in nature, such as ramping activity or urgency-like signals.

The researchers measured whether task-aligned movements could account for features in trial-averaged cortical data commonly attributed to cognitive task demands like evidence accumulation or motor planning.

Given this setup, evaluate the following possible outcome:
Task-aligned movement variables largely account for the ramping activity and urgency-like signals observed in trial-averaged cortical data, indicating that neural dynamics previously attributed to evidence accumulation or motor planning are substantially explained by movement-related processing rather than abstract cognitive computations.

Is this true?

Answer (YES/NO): YES